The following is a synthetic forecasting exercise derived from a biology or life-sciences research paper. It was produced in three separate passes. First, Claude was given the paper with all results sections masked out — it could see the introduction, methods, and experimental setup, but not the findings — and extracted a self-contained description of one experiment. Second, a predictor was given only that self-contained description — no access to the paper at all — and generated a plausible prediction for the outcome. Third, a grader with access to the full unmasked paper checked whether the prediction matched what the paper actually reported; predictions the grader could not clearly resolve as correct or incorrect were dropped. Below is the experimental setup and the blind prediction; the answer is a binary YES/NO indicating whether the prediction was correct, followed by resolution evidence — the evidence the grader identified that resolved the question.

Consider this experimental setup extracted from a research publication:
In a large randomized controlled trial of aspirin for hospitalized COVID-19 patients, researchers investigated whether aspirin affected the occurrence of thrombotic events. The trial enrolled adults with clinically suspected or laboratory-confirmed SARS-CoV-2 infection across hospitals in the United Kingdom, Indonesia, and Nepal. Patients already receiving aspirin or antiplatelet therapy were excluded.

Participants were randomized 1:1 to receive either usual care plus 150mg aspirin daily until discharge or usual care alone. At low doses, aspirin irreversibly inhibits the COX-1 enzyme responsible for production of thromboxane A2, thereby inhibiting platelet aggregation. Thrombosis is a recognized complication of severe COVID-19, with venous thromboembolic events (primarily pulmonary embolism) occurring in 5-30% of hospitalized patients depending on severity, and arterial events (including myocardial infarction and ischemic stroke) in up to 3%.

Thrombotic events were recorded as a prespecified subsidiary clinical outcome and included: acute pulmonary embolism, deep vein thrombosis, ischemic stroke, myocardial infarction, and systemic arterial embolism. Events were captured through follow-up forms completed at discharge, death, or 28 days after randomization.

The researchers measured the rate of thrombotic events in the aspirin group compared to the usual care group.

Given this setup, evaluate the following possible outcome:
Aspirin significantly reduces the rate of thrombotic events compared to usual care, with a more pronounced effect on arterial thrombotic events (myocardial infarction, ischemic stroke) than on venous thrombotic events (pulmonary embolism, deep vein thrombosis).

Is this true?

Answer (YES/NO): NO